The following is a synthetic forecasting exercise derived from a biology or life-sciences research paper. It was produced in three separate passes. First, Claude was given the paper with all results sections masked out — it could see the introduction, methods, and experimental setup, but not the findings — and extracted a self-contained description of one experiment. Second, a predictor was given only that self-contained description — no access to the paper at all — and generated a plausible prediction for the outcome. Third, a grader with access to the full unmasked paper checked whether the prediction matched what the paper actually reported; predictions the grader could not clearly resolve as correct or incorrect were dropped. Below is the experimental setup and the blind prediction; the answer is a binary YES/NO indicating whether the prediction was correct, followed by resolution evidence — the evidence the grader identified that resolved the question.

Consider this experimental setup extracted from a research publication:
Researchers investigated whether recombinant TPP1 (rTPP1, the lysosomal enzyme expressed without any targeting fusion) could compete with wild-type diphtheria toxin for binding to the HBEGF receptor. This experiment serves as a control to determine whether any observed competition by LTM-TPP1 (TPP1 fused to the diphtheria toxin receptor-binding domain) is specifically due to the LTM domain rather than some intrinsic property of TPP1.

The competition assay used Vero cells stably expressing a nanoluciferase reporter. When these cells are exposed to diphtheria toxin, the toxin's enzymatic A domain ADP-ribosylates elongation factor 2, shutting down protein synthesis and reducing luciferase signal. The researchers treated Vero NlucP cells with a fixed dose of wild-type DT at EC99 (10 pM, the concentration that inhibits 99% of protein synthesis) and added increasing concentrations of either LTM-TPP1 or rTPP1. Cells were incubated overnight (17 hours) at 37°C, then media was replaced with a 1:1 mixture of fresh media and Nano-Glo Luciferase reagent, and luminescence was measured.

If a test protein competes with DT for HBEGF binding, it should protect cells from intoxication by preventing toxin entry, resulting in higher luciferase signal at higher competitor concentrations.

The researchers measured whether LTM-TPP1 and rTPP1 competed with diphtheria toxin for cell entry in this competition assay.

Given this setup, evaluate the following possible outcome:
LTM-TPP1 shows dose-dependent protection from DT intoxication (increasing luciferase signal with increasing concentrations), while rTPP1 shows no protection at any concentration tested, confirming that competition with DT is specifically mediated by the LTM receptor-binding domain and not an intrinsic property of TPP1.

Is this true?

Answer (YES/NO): YES